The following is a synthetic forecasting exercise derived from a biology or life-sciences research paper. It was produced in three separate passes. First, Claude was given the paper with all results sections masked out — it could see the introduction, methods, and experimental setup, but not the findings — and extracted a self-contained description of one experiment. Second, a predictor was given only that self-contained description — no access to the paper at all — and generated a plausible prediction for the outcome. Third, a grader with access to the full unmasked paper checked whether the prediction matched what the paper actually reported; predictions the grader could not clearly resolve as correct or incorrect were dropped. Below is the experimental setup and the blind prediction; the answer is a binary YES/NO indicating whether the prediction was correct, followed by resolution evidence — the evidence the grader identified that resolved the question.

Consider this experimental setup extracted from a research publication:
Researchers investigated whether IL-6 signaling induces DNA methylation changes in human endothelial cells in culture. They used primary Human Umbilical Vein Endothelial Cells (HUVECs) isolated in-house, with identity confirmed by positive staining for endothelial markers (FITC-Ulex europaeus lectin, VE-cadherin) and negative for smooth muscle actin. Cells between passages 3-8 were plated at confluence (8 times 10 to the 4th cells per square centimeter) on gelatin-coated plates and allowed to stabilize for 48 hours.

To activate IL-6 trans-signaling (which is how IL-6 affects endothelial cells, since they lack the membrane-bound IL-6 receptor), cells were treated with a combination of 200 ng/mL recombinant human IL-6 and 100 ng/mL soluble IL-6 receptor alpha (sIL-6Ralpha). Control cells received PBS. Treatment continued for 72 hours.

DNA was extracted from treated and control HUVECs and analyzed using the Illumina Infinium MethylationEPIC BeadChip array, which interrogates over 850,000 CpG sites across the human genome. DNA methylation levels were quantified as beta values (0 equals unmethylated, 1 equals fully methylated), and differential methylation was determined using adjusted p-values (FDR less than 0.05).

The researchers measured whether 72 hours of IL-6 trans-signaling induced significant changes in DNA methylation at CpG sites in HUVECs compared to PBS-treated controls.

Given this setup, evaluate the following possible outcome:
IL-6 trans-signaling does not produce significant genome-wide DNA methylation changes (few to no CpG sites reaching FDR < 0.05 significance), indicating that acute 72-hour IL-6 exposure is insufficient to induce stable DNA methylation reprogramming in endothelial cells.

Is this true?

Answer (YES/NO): NO